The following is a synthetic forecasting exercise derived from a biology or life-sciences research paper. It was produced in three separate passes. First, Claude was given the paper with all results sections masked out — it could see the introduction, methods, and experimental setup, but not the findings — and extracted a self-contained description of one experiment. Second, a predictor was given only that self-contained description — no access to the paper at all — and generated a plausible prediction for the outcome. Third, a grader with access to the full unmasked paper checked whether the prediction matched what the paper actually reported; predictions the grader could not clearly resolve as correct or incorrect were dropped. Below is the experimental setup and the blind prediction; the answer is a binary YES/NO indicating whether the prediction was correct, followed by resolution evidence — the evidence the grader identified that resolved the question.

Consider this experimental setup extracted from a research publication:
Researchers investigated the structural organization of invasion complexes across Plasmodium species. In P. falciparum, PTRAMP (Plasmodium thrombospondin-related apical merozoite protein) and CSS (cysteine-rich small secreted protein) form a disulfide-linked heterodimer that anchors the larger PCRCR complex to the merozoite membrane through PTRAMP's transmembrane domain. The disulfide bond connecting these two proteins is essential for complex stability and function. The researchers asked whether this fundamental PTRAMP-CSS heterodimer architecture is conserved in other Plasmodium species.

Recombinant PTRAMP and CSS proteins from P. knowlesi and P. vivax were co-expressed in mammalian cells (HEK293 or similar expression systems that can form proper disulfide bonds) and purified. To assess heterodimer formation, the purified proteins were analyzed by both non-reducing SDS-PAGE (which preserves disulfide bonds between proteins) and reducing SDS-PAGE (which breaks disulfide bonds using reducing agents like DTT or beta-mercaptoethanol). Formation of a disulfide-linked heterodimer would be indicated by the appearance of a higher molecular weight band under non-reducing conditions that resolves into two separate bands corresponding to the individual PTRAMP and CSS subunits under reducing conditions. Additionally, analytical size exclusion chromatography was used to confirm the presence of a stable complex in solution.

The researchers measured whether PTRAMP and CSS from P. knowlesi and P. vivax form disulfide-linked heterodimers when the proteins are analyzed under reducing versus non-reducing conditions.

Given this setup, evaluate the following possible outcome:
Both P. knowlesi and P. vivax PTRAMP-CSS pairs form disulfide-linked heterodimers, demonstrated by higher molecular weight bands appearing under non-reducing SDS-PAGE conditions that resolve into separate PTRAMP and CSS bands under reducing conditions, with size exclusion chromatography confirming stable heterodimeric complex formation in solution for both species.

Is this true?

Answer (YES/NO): YES